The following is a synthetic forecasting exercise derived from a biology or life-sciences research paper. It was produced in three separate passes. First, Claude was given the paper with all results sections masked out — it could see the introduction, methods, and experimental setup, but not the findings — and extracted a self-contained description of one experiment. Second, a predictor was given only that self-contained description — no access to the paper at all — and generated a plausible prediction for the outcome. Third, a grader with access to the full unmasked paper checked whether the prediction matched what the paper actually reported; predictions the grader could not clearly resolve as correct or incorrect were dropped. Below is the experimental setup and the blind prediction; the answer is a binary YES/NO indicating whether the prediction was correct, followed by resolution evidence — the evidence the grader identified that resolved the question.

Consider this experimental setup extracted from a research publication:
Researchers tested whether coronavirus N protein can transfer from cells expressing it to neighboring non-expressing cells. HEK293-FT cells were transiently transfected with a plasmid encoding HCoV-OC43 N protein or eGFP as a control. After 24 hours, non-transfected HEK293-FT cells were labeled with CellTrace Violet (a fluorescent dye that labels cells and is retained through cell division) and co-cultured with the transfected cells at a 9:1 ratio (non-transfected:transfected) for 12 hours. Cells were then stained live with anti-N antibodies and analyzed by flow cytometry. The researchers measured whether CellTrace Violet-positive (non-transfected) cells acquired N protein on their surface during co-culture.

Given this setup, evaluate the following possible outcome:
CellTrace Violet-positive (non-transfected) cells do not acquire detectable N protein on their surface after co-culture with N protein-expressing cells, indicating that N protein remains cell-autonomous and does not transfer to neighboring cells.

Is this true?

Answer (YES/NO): NO